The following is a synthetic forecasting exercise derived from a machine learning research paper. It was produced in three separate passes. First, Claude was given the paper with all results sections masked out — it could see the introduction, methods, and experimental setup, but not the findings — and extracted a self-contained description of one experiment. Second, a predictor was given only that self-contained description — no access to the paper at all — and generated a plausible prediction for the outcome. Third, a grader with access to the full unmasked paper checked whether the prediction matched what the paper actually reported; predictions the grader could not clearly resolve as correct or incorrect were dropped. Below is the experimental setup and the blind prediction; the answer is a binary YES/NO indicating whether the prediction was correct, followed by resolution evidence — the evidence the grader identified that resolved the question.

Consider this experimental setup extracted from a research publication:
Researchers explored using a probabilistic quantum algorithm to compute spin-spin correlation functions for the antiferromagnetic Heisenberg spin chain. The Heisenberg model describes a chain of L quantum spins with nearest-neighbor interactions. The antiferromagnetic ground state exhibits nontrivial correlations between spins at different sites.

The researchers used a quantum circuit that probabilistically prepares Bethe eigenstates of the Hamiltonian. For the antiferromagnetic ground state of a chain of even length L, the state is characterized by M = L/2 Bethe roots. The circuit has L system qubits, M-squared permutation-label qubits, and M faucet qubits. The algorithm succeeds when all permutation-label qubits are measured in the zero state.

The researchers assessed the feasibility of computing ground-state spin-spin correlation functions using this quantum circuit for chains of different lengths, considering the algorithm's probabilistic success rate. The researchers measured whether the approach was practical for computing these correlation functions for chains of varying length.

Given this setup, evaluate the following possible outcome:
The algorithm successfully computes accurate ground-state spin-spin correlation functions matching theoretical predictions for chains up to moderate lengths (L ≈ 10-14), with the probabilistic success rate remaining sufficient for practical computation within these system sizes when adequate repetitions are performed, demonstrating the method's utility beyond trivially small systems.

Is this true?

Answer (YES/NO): NO